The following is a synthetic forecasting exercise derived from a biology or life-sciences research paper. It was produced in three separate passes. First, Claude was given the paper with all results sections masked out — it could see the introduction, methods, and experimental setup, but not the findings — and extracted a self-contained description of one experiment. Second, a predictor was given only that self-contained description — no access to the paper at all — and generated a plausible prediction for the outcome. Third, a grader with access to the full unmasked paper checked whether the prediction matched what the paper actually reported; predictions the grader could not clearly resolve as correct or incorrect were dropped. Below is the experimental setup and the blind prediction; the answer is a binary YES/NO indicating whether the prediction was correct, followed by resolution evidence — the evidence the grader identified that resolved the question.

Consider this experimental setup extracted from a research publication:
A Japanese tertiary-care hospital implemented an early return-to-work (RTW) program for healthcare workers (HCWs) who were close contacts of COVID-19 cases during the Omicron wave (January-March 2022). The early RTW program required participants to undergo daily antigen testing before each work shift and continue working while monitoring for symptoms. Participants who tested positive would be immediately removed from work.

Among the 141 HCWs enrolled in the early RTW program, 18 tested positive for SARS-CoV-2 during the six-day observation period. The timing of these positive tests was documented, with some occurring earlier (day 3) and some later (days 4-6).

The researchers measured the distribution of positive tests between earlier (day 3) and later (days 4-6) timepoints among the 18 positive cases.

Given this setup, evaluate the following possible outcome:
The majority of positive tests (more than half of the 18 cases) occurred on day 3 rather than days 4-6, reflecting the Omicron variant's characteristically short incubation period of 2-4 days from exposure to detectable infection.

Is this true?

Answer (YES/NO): NO